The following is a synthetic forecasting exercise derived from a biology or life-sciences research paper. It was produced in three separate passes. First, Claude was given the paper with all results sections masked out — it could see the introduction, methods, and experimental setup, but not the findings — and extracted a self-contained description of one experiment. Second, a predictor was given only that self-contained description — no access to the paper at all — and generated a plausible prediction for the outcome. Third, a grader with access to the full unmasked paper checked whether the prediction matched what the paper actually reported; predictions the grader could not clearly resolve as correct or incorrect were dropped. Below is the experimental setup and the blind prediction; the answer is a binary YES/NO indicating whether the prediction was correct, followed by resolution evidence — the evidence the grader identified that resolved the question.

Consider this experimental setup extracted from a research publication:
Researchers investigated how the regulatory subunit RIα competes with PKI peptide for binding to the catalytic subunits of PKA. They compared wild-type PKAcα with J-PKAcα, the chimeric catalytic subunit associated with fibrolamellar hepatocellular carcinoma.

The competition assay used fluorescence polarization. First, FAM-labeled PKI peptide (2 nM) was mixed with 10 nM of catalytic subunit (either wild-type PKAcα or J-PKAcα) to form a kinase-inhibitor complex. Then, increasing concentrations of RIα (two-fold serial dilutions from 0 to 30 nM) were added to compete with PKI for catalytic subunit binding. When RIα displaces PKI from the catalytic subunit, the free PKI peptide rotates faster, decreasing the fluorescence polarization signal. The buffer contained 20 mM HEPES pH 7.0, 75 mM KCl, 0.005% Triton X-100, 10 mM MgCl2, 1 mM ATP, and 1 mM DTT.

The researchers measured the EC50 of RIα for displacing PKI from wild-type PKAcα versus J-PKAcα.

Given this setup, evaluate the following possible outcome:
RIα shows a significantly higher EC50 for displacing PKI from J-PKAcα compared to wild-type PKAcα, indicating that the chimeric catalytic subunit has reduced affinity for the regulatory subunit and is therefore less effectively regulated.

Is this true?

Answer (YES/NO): NO